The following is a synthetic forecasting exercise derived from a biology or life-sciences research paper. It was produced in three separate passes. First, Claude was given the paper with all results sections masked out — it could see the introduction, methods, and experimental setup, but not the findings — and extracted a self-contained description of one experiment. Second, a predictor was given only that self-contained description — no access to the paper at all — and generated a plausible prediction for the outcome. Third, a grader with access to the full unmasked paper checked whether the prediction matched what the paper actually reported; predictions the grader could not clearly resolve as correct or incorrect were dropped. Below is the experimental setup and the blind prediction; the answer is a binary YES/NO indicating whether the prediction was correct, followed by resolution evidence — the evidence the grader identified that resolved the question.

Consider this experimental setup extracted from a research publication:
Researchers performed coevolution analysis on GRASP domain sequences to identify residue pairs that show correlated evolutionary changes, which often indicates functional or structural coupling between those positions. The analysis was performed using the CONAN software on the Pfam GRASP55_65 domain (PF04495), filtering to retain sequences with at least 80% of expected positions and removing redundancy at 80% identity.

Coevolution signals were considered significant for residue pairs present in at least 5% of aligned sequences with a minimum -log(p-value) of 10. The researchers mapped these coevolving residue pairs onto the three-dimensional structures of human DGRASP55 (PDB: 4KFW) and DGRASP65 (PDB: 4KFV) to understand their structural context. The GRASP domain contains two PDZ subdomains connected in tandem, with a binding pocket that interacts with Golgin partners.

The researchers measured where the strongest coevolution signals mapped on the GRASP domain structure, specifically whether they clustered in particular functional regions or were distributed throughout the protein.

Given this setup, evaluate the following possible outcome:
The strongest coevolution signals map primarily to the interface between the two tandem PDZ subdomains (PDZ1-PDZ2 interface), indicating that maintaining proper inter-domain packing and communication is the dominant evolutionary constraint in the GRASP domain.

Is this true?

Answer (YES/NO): NO